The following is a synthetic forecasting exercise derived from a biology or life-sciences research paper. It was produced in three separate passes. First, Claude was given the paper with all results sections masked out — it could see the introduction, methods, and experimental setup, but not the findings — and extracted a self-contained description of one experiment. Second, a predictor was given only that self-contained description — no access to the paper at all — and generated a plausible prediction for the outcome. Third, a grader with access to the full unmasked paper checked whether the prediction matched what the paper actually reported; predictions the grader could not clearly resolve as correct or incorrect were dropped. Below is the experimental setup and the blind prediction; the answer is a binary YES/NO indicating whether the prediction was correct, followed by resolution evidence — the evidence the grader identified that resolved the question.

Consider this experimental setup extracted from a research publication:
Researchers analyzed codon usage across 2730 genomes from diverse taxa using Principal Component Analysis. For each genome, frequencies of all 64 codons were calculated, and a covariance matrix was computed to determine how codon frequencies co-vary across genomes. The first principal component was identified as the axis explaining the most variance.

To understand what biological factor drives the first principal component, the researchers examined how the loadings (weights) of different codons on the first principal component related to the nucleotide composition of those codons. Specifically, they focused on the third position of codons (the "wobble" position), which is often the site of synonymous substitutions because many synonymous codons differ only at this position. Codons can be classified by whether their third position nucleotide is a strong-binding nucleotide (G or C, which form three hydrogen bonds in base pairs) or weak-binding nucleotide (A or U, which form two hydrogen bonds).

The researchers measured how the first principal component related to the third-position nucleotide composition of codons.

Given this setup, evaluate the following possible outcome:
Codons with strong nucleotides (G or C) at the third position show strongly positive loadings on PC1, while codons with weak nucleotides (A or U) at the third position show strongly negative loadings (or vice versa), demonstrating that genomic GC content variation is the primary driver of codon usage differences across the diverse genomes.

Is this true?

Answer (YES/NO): YES